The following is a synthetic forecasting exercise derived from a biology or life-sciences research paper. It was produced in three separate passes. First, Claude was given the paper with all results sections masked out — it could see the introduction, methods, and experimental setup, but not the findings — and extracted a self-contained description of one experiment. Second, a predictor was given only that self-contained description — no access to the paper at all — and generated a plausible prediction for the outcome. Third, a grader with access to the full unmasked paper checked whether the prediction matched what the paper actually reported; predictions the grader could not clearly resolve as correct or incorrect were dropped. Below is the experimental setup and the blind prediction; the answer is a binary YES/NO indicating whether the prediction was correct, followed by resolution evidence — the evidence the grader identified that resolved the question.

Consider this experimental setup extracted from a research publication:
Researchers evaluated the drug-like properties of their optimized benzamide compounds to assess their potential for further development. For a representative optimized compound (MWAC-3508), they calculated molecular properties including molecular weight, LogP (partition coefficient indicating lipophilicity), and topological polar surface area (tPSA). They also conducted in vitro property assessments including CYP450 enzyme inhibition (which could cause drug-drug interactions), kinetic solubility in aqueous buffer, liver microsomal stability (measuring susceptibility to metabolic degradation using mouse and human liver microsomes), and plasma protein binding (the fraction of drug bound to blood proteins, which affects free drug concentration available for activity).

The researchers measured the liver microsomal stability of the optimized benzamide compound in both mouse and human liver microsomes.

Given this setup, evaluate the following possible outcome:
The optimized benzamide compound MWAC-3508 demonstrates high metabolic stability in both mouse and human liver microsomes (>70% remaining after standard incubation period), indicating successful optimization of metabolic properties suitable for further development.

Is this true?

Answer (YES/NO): NO